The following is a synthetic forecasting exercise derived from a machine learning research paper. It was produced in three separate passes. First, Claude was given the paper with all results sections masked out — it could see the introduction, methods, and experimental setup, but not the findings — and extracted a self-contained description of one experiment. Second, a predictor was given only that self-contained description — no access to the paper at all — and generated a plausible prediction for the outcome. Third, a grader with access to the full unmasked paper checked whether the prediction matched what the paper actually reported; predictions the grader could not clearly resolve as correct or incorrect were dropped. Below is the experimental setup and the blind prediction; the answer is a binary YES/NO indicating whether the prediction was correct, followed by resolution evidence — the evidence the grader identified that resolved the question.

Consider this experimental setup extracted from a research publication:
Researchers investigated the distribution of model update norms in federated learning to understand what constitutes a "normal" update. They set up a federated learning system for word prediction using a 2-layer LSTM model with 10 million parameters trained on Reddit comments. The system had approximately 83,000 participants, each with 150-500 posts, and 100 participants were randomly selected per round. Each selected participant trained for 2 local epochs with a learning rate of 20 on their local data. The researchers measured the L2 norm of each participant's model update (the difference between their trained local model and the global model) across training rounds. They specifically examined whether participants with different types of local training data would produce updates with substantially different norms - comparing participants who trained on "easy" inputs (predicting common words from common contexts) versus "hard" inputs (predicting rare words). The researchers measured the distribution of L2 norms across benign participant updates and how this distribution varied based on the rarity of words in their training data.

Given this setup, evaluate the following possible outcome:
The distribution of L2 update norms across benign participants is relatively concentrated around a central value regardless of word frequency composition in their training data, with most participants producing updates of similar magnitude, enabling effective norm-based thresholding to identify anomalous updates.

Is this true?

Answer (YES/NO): NO